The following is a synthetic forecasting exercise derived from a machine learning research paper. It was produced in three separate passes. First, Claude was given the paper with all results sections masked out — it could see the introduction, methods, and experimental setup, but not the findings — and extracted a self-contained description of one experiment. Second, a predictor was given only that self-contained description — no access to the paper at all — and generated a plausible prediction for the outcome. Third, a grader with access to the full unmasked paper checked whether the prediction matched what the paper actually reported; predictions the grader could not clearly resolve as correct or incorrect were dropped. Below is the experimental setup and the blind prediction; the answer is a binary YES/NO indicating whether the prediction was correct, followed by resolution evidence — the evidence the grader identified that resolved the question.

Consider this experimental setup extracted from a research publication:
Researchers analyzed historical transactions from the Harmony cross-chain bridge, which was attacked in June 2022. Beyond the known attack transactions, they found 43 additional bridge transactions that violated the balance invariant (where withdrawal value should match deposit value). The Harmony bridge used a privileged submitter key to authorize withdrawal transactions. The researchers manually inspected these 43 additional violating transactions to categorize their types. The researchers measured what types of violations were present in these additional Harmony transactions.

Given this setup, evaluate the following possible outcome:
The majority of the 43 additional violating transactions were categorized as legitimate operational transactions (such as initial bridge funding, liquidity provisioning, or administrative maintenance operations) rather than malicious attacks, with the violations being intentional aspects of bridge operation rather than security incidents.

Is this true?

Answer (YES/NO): NO